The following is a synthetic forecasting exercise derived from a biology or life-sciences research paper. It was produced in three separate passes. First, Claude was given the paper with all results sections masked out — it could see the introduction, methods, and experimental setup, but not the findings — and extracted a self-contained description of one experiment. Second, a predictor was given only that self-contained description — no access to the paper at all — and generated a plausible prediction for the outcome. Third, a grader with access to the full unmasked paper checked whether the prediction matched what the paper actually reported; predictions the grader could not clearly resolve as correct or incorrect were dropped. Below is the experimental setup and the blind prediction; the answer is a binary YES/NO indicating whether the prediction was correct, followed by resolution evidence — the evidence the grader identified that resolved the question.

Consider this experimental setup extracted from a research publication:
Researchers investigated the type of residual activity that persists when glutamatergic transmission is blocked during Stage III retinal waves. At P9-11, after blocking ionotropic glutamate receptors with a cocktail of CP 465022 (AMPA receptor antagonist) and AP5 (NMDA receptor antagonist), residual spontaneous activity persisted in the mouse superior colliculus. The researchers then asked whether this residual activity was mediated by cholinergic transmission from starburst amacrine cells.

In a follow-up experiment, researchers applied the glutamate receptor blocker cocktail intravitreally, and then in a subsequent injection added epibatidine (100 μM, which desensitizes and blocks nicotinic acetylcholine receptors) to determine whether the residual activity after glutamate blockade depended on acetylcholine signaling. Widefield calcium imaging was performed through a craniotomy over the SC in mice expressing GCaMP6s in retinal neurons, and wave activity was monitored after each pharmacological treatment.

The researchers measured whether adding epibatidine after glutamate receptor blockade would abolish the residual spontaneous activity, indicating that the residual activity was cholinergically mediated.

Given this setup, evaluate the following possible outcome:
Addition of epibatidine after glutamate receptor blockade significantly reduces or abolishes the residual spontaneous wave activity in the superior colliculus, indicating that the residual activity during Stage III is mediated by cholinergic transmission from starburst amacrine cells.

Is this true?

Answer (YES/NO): YES